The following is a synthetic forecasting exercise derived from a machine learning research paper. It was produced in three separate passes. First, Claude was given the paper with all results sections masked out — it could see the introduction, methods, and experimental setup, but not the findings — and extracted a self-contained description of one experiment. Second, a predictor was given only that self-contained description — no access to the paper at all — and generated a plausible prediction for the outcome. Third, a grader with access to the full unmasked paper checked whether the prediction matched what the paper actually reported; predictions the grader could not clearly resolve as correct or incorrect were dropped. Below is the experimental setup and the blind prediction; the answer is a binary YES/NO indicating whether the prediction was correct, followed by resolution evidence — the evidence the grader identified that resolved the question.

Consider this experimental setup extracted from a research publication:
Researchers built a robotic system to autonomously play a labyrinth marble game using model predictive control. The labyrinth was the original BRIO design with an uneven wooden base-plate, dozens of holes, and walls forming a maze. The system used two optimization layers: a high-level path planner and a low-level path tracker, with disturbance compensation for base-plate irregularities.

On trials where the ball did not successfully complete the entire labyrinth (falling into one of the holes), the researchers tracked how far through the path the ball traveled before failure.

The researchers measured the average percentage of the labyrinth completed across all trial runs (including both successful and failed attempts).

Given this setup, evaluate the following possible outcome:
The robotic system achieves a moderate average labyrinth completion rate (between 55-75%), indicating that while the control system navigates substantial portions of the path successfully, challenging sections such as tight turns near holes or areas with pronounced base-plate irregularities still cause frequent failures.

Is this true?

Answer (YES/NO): YES